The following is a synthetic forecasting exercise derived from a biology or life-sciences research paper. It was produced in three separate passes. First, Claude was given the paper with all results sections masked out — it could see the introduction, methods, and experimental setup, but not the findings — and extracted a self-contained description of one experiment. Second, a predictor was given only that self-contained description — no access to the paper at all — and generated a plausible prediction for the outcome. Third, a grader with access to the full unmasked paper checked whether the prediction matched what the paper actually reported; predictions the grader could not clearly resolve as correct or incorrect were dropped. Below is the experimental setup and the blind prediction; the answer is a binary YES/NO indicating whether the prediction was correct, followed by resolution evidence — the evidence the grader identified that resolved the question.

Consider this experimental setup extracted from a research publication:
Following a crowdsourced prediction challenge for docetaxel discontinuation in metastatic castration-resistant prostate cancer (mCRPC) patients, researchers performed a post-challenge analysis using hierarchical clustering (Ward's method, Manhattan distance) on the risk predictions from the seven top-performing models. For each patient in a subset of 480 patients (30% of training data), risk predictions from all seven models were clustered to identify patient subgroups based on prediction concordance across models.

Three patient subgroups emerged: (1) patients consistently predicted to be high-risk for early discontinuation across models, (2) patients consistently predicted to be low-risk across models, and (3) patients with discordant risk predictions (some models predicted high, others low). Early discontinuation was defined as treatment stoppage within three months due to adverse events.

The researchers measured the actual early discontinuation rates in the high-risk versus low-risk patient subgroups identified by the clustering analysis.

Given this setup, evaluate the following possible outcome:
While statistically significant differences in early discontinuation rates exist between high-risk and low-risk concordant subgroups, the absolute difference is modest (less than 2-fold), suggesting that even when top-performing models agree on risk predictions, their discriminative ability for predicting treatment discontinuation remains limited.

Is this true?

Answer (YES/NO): NO